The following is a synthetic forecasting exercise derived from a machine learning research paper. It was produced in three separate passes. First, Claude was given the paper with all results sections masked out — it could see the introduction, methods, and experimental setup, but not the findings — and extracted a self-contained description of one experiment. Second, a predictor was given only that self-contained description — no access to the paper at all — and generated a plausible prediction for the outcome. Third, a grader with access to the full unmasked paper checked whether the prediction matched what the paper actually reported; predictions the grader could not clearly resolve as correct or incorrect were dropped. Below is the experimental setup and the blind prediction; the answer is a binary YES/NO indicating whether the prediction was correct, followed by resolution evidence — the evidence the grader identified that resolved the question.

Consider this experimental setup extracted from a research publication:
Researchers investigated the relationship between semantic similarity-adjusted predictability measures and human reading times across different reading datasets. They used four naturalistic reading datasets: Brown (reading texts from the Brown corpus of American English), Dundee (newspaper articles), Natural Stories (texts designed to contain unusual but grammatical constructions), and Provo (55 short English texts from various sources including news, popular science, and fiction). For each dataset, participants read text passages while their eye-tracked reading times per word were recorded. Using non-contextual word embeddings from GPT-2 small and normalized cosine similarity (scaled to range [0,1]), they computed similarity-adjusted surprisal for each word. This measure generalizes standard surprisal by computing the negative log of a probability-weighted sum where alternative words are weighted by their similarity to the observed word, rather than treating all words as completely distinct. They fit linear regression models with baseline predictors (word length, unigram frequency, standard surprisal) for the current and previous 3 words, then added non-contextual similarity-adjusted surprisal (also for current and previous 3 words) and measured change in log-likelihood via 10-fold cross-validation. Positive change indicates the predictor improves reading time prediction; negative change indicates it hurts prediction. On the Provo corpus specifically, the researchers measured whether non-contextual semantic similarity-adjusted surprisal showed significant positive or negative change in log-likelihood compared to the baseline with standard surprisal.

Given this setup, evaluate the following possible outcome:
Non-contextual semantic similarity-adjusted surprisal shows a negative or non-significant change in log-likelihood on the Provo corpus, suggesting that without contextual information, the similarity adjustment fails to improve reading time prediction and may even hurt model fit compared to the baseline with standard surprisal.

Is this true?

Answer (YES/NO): YES